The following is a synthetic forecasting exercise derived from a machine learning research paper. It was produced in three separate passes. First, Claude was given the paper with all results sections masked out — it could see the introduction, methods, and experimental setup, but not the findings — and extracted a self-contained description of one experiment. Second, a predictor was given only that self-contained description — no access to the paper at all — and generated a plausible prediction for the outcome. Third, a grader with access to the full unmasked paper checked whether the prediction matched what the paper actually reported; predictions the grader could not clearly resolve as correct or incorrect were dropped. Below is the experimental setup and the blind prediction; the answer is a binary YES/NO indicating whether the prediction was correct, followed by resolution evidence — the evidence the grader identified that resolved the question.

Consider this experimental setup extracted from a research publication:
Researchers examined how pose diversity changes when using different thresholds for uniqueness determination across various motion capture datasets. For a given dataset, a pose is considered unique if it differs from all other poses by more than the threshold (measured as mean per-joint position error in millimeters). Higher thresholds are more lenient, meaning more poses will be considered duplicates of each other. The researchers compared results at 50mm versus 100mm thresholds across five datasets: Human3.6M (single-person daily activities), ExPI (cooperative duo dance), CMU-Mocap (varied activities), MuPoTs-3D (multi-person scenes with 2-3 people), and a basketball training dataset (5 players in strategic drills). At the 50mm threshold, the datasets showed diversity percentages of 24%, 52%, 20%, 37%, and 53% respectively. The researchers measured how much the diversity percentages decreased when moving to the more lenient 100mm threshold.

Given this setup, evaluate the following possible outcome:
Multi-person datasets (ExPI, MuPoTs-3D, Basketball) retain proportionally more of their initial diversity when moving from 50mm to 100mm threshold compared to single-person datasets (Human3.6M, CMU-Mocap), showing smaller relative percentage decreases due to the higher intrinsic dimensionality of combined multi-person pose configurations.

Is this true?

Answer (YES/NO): NO